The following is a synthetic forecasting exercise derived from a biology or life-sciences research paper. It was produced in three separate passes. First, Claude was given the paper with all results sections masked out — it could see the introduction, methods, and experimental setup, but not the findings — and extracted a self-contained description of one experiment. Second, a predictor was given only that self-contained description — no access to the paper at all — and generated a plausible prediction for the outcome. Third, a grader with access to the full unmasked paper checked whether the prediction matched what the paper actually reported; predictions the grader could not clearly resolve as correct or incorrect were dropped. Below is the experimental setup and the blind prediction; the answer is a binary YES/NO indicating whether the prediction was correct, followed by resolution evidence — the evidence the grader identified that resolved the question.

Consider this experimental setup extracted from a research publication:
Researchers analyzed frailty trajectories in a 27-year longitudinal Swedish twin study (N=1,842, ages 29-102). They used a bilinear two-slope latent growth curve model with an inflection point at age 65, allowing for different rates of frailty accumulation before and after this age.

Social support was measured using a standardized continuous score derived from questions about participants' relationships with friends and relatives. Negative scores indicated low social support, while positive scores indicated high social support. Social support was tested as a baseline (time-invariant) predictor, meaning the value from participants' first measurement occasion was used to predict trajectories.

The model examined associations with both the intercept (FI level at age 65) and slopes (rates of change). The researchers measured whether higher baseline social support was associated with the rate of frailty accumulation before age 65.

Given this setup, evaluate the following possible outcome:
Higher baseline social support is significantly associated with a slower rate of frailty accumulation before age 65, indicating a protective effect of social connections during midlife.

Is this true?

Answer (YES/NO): NO